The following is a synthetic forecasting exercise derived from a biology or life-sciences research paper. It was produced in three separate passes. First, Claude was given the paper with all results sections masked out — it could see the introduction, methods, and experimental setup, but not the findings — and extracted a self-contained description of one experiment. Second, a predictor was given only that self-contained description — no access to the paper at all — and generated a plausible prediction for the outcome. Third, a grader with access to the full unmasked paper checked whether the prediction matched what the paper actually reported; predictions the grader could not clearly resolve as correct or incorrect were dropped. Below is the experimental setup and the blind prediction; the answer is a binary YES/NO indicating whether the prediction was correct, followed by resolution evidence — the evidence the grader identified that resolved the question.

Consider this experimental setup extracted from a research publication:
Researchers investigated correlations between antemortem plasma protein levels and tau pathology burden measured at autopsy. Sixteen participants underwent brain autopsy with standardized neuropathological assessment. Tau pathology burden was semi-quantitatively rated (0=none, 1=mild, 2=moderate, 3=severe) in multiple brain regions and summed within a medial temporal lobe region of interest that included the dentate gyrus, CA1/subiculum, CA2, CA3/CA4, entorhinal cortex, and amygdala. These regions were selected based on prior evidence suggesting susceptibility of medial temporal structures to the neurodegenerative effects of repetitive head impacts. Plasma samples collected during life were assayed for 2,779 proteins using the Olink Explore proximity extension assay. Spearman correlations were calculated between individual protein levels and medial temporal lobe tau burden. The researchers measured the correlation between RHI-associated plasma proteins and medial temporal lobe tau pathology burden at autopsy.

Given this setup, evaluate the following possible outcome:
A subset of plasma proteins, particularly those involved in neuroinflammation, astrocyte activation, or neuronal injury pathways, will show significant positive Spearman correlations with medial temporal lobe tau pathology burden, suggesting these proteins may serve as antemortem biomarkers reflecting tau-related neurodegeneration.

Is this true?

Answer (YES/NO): NO